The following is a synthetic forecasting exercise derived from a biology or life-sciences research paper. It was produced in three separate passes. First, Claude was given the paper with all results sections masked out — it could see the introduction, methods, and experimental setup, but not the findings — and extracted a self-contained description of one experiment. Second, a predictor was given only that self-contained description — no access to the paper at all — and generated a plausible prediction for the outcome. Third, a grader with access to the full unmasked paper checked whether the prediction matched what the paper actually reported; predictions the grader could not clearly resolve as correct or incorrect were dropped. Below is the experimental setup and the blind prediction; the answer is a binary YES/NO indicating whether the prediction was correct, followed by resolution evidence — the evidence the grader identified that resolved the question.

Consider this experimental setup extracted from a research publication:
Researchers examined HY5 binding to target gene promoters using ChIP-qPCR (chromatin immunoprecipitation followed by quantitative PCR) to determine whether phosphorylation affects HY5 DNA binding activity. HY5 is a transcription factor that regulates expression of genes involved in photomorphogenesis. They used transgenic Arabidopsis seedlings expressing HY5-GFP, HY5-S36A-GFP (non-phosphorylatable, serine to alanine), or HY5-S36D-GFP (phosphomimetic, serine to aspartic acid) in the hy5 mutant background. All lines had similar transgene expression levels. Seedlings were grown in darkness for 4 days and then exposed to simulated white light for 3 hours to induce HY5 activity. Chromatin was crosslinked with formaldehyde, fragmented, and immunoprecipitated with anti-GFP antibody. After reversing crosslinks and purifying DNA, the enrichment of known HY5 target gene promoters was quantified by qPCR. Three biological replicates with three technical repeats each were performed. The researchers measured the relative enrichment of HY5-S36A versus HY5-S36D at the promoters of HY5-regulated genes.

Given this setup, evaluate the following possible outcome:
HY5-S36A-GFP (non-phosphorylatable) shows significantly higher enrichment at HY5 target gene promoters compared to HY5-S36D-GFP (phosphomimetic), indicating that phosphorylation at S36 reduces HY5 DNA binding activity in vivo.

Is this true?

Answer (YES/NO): YES